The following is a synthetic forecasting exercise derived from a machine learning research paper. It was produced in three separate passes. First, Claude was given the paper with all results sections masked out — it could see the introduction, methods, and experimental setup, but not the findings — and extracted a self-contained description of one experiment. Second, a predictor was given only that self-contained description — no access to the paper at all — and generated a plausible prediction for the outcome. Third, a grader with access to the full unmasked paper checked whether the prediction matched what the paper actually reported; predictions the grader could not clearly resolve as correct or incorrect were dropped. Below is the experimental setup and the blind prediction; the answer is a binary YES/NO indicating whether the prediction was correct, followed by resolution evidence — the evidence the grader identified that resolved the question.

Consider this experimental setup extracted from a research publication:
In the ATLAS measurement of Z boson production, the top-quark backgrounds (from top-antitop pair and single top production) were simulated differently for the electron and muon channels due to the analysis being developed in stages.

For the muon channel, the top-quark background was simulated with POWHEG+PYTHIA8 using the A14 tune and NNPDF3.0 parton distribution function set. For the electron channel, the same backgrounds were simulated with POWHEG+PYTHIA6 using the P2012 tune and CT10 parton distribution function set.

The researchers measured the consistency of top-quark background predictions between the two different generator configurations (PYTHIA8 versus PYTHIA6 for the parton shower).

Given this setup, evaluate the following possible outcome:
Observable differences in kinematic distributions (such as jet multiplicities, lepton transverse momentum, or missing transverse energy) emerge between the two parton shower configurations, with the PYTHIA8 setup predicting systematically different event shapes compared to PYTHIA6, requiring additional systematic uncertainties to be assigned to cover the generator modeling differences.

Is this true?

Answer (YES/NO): NO